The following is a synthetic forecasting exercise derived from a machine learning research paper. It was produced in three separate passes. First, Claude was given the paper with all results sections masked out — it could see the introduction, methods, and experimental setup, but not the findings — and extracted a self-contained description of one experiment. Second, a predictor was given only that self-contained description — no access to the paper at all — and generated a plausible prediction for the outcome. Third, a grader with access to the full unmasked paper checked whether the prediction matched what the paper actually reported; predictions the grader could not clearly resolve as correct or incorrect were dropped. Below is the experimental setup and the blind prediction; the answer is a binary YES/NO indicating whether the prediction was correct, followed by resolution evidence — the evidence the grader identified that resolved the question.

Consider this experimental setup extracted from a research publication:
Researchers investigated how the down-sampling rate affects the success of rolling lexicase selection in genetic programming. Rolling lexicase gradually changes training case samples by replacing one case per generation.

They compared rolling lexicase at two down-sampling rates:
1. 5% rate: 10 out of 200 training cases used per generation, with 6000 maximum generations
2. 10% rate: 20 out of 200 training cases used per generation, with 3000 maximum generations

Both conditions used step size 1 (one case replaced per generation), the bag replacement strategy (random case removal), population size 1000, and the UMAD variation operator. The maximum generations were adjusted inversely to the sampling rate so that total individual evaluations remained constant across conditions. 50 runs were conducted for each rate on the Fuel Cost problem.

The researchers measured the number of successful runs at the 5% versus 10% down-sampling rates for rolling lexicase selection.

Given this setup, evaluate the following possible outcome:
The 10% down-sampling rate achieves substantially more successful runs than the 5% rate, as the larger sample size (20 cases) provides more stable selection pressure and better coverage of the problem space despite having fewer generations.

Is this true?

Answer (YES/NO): NO